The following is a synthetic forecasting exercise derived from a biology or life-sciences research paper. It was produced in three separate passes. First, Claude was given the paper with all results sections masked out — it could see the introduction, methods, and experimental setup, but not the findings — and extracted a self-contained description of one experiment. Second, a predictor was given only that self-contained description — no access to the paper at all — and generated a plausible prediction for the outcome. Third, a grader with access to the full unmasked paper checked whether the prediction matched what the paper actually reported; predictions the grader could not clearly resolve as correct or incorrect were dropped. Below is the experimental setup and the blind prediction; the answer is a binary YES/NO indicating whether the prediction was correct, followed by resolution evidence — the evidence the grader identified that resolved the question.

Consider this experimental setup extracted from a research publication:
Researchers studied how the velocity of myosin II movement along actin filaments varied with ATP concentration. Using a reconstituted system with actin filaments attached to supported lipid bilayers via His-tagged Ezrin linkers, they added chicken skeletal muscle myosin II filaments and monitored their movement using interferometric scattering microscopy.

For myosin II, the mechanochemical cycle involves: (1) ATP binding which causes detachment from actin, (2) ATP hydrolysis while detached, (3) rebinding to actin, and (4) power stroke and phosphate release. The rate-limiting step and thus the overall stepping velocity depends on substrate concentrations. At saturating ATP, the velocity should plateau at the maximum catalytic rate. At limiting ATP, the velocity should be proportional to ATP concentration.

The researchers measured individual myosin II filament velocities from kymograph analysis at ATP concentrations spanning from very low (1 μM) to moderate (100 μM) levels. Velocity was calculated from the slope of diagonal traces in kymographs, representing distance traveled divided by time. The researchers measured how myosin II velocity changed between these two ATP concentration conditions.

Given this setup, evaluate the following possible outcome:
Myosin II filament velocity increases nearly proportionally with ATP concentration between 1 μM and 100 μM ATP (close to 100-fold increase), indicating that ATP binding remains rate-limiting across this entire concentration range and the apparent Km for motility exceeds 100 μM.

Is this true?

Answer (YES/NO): NO